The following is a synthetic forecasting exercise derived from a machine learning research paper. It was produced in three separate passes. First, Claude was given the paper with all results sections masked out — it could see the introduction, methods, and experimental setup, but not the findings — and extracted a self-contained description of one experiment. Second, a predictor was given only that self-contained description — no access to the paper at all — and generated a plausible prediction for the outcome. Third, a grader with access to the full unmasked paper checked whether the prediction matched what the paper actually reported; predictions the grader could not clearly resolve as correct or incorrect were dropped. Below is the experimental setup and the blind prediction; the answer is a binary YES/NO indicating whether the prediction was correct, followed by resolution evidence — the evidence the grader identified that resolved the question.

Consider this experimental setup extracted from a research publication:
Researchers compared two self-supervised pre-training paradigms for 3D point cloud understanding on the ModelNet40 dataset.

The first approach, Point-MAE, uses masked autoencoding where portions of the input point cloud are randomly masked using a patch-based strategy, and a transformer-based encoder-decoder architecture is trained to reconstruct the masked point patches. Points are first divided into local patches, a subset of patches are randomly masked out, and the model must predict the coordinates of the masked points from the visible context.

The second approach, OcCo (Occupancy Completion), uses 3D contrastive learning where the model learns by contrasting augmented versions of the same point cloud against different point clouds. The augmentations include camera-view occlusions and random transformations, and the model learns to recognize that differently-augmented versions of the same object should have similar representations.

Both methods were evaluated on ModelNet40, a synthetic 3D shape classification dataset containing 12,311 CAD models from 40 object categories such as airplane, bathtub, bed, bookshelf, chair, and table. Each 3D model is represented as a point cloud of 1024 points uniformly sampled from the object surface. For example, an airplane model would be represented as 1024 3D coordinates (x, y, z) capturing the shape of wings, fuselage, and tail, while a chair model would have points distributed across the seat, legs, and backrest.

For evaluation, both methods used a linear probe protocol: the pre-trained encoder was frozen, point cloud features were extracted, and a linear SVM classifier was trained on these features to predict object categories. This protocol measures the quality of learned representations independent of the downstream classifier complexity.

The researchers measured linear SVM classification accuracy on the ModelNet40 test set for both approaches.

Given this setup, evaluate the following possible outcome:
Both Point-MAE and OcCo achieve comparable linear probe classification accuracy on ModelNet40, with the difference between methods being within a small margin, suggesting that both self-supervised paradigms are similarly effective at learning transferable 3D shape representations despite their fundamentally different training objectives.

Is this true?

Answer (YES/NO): NO